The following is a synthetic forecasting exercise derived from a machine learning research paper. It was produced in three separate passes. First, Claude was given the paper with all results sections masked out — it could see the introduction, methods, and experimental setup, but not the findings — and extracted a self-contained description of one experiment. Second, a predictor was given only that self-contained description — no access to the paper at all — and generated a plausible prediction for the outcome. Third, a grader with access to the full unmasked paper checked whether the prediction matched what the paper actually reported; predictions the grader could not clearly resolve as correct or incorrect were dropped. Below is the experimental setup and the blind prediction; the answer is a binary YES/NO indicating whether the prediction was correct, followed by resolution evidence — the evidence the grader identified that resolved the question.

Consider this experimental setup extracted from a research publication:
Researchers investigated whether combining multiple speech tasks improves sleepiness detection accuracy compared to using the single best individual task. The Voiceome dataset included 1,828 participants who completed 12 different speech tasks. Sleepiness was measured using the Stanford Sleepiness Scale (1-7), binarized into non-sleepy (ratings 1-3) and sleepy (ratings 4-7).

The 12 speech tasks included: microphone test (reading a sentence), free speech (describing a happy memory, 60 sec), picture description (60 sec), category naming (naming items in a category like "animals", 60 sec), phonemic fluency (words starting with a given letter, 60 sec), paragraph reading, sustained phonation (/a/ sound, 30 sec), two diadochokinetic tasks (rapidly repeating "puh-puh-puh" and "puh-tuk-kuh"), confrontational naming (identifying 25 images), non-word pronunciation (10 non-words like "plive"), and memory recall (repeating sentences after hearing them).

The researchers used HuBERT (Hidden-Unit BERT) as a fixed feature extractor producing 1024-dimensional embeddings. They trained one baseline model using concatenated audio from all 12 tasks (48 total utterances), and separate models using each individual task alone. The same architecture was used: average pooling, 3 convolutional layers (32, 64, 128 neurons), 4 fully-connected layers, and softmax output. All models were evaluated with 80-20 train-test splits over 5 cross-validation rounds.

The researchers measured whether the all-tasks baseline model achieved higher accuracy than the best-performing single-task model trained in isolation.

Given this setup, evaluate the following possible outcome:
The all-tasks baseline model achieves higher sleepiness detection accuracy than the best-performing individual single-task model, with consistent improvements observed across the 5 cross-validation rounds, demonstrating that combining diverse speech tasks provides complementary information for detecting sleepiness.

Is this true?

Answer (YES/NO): NO